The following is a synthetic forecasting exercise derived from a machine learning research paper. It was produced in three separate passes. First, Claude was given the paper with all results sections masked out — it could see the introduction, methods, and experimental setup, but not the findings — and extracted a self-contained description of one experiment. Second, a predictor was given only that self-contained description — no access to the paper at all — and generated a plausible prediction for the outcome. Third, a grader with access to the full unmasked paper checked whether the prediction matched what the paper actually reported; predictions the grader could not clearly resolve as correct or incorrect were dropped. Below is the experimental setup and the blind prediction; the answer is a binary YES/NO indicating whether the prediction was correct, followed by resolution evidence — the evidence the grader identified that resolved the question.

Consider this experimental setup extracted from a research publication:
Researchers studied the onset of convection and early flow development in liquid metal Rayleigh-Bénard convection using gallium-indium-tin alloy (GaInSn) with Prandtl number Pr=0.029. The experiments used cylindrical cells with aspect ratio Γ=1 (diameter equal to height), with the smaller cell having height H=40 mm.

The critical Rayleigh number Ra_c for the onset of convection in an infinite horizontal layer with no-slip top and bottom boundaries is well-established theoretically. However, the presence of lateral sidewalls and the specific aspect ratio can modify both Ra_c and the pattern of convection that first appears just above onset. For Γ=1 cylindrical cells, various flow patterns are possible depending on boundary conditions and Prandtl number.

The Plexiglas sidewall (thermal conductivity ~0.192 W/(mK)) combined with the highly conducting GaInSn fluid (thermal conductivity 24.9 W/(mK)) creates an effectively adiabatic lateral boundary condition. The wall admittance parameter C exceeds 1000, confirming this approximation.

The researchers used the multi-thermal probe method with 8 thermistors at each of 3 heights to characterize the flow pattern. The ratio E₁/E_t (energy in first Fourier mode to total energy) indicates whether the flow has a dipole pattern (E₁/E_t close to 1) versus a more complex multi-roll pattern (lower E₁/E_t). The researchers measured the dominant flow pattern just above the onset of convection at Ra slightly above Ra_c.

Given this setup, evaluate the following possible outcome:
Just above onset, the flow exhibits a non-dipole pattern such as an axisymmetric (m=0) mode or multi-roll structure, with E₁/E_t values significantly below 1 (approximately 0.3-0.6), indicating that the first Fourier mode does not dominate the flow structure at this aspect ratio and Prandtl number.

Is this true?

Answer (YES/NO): NO